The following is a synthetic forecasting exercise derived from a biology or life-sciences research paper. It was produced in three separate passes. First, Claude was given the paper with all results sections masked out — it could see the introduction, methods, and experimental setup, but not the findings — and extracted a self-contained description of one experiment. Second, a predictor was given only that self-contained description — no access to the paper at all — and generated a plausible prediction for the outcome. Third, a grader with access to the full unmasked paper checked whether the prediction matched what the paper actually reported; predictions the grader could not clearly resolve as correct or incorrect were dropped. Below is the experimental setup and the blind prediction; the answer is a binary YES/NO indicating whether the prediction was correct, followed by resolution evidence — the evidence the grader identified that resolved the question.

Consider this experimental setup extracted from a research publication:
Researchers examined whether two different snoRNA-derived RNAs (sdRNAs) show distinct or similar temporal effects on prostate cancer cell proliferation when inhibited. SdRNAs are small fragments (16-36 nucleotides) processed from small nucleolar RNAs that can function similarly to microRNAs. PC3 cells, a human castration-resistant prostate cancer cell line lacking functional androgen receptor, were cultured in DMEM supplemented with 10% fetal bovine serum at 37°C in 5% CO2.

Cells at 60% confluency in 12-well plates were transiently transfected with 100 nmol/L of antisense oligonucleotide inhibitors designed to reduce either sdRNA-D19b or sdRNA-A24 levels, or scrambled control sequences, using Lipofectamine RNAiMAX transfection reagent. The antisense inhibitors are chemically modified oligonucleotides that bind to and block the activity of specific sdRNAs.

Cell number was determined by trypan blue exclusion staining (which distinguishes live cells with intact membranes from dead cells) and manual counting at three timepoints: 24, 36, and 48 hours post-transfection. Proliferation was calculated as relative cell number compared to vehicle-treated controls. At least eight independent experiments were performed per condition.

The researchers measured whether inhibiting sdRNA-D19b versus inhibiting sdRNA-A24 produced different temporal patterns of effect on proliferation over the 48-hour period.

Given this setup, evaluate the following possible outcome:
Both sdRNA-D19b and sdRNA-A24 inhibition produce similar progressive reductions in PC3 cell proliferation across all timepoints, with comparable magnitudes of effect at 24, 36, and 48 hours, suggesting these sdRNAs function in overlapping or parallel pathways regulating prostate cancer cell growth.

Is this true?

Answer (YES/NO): NO